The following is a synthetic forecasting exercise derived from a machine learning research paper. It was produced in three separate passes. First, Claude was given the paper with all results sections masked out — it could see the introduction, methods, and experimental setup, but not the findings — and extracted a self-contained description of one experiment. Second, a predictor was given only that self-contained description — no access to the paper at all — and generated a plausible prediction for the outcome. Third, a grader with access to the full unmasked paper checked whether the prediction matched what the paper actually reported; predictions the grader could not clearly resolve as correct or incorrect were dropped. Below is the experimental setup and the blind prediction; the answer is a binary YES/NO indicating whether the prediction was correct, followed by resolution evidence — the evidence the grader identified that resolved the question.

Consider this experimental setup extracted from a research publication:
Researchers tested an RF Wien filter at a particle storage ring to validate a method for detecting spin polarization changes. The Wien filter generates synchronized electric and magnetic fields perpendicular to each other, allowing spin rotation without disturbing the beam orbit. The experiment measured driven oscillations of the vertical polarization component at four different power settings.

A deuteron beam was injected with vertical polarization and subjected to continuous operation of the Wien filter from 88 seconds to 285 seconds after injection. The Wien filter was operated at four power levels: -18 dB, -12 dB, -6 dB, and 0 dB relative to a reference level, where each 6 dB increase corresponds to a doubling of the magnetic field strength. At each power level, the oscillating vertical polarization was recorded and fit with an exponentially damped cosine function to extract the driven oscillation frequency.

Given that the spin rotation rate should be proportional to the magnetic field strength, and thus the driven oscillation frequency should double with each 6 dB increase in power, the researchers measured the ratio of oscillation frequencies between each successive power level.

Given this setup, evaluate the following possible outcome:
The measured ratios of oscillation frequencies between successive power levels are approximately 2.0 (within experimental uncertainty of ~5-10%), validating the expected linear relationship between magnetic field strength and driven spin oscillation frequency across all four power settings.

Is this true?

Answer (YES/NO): YES